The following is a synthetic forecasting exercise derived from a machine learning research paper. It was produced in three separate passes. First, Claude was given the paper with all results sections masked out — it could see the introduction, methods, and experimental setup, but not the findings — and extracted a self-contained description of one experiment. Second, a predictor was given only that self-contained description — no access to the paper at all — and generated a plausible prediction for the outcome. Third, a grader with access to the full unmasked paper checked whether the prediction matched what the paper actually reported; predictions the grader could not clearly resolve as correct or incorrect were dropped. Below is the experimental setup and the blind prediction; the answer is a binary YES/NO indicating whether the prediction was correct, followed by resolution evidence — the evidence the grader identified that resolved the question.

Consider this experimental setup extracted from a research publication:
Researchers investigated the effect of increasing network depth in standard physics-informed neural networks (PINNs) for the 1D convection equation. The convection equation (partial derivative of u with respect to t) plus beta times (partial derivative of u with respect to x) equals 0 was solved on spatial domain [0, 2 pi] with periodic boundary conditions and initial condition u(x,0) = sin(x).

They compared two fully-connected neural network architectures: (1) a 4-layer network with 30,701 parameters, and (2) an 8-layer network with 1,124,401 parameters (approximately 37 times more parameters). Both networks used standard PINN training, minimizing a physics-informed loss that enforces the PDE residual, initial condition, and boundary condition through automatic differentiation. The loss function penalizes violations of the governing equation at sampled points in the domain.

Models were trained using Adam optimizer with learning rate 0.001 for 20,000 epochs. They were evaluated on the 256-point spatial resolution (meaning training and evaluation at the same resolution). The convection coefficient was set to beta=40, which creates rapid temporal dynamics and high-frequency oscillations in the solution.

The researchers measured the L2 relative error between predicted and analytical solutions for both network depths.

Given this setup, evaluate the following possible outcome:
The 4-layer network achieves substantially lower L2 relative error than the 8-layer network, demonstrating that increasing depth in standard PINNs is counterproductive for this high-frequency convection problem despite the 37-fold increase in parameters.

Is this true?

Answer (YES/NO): NO